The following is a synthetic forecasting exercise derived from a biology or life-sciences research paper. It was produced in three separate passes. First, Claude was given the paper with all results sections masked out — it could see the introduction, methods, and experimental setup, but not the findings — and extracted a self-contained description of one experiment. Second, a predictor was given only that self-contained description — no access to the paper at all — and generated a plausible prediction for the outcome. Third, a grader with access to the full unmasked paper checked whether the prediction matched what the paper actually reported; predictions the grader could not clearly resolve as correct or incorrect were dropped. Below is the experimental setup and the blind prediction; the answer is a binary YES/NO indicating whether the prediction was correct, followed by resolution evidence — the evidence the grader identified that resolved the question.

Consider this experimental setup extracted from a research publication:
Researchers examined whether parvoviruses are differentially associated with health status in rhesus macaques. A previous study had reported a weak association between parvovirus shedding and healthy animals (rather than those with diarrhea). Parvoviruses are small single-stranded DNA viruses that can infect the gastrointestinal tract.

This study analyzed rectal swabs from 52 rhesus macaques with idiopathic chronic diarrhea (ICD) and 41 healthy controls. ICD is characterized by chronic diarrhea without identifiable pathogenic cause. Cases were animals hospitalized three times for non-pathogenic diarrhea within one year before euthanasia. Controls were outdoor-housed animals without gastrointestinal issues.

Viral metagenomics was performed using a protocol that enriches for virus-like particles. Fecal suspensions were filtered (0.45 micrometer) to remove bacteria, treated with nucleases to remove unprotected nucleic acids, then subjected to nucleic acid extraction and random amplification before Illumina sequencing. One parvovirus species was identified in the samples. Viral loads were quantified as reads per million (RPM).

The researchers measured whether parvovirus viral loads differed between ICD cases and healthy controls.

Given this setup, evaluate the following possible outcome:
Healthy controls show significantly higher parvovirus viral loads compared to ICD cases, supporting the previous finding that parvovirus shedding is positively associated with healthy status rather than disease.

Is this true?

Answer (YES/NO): NO